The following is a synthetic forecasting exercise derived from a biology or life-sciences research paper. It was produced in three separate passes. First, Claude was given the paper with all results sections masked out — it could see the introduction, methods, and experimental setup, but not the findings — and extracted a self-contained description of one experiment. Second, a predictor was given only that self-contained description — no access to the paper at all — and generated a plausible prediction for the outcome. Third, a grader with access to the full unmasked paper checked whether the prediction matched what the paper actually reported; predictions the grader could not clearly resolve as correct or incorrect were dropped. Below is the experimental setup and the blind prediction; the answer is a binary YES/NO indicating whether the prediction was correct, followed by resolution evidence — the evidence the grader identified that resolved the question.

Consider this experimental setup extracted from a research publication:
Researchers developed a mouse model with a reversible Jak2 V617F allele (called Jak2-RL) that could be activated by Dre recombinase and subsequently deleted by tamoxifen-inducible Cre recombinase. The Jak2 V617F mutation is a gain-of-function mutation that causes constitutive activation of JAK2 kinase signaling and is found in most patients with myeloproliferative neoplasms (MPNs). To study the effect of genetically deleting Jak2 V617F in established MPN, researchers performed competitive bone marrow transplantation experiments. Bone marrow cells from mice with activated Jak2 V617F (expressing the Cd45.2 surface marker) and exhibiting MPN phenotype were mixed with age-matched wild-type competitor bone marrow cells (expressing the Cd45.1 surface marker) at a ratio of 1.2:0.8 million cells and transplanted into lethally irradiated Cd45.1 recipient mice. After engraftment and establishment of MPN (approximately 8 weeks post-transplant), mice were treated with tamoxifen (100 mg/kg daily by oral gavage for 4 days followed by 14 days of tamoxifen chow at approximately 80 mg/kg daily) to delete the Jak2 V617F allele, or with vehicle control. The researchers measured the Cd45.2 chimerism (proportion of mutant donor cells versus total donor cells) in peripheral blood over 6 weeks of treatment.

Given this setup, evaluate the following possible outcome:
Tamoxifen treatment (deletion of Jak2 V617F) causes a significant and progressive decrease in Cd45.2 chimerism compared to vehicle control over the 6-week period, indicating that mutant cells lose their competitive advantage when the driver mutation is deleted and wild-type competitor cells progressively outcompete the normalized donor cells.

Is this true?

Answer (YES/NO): NO